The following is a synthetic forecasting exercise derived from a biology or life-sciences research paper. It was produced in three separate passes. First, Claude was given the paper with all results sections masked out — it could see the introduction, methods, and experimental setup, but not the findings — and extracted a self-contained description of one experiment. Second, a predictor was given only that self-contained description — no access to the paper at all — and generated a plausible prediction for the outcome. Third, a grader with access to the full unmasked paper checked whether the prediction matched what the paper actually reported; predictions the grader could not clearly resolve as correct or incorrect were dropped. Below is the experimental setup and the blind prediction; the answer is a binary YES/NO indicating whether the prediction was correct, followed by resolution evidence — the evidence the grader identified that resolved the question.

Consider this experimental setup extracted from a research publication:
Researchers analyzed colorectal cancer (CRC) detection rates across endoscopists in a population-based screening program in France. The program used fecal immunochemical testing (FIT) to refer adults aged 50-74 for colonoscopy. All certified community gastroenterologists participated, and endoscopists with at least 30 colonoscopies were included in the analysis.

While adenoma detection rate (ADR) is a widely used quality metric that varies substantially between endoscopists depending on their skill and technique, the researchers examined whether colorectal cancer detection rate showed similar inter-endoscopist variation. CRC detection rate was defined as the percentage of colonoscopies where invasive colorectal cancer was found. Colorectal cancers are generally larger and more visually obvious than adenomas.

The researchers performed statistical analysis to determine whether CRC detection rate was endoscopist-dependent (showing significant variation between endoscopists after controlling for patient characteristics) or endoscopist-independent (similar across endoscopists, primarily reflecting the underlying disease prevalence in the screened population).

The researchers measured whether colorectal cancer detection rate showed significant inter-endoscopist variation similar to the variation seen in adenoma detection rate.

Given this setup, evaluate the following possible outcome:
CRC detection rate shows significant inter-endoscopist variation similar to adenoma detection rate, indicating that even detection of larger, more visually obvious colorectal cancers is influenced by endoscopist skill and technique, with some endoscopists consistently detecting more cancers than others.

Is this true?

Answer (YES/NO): NO